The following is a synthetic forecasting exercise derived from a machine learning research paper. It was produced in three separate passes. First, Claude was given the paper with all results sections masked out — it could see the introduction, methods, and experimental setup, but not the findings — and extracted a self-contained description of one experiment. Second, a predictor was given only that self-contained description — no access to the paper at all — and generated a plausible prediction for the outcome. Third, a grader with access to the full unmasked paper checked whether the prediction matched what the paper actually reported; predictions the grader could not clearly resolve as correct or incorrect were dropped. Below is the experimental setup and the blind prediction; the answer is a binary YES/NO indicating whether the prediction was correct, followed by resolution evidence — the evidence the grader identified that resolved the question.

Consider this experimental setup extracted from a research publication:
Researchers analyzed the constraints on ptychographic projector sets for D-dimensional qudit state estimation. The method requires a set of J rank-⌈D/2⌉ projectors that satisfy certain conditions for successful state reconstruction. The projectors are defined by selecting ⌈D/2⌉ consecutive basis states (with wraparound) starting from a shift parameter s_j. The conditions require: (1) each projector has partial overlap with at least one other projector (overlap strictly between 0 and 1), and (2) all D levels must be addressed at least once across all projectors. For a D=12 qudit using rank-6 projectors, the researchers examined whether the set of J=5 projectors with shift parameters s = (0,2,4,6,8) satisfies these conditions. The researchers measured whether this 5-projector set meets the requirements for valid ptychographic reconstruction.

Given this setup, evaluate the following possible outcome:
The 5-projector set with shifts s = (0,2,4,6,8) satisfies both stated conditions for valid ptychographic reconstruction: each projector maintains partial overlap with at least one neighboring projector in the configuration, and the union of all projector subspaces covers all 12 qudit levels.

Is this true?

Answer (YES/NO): YES